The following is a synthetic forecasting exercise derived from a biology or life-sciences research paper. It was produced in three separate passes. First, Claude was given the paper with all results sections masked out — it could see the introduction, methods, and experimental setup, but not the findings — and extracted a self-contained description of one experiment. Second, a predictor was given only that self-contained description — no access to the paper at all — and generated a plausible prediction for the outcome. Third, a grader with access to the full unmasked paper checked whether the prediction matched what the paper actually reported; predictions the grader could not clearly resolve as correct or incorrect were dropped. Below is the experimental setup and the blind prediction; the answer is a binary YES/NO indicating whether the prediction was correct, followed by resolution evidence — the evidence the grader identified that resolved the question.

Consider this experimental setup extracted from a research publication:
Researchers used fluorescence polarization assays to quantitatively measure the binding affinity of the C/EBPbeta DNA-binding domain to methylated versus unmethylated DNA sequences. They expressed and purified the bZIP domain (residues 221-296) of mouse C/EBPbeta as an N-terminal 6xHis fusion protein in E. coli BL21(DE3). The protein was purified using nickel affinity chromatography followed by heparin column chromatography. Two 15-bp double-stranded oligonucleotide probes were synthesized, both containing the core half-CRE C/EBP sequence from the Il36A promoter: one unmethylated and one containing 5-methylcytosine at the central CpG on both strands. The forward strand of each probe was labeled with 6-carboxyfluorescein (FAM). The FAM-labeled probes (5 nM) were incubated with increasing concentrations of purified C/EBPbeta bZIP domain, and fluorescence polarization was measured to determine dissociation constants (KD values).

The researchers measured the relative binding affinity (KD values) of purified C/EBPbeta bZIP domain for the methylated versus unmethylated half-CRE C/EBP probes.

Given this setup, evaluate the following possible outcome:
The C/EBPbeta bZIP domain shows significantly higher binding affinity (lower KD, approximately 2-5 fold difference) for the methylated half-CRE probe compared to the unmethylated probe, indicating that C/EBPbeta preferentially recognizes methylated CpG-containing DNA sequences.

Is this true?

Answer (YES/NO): NO